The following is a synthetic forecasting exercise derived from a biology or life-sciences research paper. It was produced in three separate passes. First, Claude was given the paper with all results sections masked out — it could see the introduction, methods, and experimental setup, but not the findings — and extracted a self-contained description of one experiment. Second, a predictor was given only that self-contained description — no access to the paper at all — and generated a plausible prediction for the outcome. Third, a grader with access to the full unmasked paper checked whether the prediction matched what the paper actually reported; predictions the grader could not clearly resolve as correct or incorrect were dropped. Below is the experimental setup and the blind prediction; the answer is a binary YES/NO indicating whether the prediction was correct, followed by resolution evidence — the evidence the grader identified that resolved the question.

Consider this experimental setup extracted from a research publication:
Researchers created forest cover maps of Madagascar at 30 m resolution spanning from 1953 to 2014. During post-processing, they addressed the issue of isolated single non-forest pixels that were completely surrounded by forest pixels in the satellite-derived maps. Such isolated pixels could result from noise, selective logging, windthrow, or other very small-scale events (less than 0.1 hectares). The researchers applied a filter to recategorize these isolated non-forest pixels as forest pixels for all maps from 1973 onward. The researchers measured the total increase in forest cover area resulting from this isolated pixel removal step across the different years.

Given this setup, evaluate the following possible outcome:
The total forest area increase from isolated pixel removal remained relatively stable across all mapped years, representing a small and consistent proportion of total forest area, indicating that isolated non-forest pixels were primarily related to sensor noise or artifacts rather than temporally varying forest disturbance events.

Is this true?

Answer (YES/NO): NO